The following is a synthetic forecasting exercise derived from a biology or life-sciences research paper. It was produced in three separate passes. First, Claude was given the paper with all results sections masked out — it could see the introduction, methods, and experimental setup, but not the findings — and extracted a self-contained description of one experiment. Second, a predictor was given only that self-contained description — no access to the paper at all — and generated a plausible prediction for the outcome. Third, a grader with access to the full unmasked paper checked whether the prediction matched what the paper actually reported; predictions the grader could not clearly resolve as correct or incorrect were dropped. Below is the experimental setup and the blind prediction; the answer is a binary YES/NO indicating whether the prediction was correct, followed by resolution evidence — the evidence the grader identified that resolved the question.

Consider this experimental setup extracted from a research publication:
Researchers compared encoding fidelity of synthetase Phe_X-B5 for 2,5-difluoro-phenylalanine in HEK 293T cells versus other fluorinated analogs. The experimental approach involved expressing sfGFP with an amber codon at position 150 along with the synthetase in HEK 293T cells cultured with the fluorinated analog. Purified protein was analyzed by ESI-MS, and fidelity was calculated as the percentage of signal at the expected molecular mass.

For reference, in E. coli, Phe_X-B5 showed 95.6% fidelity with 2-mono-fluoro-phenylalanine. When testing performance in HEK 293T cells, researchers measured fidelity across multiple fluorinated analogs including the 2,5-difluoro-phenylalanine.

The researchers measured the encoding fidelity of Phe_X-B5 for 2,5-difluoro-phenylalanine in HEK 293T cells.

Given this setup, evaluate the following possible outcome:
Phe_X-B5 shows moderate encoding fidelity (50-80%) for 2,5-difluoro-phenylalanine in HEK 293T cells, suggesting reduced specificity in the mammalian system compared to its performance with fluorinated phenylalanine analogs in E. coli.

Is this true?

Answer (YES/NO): NO